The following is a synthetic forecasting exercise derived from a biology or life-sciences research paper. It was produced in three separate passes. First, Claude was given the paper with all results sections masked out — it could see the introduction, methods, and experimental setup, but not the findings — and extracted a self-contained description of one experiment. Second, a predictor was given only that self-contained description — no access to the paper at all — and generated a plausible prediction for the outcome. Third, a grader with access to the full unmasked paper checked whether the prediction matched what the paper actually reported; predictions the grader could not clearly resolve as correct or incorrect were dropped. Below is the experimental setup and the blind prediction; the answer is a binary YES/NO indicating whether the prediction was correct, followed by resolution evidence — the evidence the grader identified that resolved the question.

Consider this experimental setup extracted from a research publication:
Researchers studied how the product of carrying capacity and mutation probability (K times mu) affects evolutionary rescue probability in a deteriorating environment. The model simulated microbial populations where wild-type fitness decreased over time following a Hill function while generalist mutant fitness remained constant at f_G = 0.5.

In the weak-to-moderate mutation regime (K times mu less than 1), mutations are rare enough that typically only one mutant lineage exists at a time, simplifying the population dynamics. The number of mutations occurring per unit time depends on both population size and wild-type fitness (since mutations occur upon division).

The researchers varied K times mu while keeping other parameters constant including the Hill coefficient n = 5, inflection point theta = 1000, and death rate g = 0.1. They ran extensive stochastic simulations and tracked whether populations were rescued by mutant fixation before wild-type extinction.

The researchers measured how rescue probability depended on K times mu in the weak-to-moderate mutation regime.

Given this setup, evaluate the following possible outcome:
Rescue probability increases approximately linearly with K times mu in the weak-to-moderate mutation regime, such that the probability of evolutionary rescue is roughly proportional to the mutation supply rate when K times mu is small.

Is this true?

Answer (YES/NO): NO